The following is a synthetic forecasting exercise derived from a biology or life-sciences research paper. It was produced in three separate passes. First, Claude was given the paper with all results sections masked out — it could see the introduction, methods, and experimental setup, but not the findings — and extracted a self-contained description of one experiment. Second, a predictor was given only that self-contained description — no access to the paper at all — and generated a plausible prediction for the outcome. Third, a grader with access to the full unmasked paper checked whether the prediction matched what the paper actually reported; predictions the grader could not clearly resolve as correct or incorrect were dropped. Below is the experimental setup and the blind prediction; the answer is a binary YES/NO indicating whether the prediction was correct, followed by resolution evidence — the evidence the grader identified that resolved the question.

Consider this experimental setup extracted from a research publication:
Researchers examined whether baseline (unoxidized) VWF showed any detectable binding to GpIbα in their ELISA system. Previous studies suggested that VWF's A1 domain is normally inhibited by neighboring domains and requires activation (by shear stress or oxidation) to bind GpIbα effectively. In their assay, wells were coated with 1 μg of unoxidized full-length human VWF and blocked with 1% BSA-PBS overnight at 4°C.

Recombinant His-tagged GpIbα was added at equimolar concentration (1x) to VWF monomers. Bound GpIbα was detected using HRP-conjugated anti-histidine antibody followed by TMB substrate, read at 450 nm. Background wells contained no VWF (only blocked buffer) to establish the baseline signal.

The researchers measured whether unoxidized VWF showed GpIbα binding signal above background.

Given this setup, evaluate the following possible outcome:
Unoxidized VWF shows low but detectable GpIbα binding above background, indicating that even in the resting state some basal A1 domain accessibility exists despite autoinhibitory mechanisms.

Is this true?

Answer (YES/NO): YES